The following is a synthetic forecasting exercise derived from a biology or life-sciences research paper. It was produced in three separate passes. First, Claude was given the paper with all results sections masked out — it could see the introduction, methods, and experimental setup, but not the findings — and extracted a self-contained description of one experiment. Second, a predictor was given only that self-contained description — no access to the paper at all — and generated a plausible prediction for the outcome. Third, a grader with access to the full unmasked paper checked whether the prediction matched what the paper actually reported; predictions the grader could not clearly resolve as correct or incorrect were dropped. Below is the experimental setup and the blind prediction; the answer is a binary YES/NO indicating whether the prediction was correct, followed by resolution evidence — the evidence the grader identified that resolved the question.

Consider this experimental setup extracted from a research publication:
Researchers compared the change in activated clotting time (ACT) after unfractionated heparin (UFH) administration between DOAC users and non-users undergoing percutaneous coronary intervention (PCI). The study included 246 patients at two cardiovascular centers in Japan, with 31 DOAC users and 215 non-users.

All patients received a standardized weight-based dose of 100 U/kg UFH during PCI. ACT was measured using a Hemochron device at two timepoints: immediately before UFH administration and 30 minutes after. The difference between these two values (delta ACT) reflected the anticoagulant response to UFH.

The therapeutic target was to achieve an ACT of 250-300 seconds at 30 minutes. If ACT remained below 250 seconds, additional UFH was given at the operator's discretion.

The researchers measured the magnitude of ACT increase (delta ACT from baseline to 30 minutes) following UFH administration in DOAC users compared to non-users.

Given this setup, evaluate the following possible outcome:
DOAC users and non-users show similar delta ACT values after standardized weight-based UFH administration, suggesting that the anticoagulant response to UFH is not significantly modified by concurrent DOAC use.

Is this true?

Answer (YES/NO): NO